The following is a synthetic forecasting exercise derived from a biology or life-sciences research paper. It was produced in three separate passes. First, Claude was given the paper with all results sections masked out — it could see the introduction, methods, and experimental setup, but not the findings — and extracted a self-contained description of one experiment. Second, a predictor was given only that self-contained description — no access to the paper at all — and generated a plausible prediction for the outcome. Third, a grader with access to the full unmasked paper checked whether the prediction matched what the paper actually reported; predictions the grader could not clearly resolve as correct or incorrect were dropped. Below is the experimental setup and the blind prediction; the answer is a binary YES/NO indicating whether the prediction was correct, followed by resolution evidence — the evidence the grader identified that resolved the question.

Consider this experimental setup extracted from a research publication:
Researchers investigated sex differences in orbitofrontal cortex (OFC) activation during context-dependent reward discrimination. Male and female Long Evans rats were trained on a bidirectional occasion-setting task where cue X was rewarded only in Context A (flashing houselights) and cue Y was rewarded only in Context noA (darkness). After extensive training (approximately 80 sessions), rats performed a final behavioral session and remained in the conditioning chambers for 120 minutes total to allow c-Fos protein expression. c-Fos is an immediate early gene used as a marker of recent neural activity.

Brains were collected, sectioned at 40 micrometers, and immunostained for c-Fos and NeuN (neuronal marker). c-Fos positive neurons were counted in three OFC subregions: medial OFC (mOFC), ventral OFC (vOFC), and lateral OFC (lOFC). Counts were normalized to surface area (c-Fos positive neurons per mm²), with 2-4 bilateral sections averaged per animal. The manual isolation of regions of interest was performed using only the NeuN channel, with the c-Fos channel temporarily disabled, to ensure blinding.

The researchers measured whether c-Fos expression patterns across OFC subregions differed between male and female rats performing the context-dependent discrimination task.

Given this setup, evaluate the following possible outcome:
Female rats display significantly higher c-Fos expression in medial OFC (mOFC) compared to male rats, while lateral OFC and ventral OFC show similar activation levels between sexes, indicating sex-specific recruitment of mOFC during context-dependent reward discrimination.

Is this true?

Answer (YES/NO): NO